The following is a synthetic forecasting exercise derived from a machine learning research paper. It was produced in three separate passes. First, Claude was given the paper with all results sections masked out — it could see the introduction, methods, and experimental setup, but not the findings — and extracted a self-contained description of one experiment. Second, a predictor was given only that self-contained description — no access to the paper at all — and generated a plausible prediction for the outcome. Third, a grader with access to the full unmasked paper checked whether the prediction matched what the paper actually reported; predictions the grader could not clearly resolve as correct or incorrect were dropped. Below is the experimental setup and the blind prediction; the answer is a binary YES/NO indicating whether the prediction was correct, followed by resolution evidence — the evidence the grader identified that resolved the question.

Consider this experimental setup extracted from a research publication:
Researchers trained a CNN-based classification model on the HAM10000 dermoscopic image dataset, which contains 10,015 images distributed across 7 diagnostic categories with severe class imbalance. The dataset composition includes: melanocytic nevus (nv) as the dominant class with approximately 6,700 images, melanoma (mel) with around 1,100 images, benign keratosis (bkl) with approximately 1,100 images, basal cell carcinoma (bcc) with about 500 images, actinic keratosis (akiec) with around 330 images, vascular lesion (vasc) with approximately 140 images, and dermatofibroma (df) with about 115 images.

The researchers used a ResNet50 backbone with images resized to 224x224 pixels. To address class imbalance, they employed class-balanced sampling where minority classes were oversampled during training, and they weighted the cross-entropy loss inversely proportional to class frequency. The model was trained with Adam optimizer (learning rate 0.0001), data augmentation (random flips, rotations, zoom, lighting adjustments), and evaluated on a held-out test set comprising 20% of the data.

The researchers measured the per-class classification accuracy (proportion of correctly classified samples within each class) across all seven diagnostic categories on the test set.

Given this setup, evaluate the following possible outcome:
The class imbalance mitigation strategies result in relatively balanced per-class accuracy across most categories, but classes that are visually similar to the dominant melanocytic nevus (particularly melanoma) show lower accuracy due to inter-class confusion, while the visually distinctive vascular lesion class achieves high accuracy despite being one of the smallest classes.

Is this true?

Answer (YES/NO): NO